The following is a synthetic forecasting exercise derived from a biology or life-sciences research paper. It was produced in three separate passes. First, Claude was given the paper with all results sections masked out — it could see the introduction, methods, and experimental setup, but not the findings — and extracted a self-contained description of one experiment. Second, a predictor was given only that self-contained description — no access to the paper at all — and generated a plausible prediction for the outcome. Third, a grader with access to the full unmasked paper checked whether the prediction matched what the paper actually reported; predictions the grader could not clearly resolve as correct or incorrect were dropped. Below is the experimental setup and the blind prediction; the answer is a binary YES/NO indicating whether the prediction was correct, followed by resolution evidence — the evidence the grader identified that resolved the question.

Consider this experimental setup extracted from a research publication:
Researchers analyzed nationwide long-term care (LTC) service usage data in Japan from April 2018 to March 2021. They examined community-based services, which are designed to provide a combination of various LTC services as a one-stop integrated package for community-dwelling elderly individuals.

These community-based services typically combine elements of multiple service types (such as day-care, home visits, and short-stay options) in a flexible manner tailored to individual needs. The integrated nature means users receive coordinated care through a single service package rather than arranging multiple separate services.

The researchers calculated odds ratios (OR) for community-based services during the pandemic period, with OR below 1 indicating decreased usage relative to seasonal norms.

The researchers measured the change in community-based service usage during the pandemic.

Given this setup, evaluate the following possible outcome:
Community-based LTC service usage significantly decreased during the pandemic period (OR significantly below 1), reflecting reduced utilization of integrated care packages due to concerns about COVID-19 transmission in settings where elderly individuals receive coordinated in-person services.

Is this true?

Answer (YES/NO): NO